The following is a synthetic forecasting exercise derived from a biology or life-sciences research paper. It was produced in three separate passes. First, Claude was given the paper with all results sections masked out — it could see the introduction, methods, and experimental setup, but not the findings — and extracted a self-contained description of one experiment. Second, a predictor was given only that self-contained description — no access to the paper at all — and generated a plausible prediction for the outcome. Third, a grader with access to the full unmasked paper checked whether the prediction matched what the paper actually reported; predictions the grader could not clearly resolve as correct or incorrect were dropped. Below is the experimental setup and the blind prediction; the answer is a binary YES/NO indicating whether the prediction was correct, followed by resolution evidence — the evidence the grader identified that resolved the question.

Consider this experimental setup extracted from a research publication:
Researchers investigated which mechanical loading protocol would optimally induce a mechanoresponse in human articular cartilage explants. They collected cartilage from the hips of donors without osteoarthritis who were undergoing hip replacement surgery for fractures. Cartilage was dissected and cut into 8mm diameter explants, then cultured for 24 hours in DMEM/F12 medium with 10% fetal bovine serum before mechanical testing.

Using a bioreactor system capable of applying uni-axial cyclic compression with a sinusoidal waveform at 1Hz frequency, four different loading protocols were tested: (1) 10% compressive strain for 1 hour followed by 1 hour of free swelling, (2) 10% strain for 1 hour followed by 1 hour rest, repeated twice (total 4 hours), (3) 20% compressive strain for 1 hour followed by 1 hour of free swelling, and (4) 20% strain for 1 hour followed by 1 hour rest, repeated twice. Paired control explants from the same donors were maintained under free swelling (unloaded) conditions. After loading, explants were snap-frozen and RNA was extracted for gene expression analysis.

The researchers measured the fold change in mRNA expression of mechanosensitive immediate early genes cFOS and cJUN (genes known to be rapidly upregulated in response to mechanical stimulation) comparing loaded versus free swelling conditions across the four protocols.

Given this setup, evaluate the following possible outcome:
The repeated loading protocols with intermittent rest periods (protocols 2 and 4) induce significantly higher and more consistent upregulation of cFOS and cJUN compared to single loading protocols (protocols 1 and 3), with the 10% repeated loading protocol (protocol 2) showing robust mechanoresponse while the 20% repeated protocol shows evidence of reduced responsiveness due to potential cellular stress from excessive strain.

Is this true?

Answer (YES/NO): NO